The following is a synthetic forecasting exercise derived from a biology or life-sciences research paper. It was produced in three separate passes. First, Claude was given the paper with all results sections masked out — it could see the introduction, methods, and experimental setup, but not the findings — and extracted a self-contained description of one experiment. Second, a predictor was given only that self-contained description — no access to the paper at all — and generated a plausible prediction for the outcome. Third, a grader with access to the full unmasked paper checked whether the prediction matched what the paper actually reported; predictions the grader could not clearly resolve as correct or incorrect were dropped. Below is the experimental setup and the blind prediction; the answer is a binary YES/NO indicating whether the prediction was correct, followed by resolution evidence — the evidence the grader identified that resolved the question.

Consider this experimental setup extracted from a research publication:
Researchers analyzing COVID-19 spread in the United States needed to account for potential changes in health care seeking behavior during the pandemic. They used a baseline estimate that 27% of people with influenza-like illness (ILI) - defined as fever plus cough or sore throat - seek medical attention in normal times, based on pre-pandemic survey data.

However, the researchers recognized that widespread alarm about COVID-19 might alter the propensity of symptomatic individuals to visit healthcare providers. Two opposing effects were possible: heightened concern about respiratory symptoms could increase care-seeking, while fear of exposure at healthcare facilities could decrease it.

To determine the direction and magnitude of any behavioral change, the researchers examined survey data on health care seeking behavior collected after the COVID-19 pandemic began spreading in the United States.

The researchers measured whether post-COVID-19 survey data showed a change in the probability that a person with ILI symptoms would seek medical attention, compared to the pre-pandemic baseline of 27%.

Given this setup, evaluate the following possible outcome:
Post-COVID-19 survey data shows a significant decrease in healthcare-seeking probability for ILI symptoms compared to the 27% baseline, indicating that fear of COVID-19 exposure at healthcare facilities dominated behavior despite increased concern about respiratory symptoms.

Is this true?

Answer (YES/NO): NO